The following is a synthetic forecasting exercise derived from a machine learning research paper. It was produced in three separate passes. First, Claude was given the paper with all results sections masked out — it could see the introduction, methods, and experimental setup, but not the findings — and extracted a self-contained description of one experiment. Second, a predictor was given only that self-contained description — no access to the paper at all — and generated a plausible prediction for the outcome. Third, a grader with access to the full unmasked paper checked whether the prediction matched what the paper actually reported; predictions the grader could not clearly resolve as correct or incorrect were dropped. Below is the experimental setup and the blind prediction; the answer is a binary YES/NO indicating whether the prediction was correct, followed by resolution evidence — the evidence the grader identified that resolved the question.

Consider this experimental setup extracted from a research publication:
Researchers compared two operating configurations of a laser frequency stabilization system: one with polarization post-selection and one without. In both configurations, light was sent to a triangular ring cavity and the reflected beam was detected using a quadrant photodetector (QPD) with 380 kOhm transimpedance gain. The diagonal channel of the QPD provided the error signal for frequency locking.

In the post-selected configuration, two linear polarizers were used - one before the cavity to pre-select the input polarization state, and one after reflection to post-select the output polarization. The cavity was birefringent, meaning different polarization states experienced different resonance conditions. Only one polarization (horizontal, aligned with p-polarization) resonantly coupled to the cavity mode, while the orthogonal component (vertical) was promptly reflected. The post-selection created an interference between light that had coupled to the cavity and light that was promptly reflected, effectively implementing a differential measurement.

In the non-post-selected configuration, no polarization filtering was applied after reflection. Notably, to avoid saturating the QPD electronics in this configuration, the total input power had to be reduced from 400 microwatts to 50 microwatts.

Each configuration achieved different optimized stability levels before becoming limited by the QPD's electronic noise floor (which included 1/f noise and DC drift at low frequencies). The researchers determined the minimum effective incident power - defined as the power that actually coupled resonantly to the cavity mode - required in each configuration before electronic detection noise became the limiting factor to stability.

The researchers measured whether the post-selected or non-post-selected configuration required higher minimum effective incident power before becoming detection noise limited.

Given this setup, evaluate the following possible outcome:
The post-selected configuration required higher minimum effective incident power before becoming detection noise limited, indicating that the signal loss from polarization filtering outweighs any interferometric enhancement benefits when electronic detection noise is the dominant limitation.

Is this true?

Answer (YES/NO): YES